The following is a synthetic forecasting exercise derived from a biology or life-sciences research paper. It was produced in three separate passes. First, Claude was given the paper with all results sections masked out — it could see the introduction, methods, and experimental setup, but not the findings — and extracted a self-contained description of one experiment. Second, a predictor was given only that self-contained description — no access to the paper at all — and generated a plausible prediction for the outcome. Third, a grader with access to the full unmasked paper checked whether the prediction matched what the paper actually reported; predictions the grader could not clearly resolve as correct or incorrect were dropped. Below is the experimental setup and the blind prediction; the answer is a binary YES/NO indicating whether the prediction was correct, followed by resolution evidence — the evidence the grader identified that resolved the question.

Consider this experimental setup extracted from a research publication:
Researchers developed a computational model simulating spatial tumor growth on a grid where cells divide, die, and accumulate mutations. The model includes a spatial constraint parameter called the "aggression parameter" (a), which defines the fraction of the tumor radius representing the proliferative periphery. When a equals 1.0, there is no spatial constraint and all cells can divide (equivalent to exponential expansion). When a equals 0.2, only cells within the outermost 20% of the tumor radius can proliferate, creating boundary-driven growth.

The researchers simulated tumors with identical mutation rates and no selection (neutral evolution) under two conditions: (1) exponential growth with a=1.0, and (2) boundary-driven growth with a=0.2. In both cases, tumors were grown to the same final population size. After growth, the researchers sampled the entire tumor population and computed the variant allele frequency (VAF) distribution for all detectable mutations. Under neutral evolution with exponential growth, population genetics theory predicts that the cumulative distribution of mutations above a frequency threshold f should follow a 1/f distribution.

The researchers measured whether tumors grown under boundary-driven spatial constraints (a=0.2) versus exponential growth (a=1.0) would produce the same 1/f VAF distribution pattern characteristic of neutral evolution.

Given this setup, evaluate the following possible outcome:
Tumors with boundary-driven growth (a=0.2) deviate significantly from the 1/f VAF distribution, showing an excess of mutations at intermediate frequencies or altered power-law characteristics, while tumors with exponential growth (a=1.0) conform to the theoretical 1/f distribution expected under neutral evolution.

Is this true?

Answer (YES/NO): YES